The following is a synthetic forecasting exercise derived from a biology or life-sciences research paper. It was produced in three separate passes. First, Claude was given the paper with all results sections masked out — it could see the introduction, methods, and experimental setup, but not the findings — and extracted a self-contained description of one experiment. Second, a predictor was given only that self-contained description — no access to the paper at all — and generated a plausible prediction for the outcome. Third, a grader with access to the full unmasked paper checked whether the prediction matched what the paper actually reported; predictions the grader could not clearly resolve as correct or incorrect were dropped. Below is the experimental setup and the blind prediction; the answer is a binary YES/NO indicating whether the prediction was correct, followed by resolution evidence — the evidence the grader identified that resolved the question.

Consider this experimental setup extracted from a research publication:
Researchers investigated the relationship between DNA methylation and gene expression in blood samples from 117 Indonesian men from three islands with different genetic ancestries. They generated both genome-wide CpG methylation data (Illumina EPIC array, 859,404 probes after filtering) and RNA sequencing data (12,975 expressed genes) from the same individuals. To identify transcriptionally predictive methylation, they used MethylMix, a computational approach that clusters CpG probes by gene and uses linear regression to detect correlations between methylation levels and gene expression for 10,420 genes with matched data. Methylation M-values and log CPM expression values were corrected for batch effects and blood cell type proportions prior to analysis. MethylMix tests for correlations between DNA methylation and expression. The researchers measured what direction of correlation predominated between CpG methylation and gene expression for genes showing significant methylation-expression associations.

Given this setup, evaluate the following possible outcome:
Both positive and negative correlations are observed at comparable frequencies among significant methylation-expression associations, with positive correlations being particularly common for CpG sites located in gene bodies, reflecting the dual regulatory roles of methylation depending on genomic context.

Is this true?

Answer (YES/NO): NO